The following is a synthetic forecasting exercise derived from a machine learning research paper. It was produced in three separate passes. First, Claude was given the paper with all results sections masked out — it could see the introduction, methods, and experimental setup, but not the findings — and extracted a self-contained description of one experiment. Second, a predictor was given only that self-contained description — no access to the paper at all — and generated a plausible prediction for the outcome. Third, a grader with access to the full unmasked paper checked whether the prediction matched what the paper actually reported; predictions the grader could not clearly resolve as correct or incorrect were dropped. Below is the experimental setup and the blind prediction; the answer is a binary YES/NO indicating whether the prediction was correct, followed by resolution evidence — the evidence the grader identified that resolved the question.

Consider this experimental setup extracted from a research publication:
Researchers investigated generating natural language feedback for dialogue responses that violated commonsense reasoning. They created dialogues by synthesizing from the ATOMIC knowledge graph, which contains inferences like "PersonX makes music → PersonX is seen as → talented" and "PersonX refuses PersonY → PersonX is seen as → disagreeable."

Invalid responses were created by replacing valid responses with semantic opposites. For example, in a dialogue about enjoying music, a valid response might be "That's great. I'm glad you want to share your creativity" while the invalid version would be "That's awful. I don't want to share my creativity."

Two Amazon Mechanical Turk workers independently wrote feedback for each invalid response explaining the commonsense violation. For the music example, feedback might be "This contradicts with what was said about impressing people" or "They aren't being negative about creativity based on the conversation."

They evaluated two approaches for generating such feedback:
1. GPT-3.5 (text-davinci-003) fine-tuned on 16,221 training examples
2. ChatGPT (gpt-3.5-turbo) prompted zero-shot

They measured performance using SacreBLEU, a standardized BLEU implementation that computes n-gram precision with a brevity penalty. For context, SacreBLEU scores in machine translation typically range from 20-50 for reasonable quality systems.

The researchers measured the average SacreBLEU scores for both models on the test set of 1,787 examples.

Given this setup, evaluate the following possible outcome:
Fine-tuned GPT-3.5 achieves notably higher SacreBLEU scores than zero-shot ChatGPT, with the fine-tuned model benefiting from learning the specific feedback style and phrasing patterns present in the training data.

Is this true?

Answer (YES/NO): YES